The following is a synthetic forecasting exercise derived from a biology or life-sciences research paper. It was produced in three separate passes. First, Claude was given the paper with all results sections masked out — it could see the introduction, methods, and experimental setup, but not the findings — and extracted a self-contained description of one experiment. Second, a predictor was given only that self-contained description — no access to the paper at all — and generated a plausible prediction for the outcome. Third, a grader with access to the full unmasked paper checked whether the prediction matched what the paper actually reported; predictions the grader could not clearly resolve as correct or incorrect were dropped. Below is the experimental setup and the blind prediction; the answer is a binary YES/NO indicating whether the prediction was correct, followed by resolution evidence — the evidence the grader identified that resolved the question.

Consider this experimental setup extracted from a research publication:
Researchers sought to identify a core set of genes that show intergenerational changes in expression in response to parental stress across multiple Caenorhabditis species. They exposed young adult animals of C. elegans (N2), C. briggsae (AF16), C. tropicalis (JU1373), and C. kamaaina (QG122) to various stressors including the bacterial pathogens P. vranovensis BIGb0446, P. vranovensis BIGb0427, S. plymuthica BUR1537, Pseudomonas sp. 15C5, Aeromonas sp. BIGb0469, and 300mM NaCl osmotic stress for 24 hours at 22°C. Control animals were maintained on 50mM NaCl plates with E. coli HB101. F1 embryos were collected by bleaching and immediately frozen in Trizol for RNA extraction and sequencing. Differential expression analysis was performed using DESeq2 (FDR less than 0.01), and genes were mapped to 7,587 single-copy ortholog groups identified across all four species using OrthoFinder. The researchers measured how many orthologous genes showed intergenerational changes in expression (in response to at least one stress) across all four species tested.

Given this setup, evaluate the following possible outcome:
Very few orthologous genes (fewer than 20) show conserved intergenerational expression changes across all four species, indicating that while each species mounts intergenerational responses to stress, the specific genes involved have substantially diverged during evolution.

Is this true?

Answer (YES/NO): NO